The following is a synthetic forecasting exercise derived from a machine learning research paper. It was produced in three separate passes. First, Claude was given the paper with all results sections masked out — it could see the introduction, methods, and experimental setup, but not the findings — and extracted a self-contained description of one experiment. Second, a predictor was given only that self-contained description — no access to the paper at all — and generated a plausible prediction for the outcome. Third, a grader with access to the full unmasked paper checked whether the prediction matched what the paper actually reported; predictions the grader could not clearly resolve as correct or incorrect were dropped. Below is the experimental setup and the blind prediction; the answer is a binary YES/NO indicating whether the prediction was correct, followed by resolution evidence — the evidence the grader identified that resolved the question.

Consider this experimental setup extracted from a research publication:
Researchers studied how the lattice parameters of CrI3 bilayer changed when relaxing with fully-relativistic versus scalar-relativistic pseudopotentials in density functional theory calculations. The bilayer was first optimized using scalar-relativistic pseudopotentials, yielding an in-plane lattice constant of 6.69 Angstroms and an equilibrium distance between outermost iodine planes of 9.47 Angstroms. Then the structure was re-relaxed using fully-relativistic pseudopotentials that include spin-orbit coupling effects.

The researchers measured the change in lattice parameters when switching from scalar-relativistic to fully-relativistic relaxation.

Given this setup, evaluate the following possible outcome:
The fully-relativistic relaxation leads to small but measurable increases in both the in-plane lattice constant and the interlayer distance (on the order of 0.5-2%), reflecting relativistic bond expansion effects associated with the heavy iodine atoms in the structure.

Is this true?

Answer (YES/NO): NO